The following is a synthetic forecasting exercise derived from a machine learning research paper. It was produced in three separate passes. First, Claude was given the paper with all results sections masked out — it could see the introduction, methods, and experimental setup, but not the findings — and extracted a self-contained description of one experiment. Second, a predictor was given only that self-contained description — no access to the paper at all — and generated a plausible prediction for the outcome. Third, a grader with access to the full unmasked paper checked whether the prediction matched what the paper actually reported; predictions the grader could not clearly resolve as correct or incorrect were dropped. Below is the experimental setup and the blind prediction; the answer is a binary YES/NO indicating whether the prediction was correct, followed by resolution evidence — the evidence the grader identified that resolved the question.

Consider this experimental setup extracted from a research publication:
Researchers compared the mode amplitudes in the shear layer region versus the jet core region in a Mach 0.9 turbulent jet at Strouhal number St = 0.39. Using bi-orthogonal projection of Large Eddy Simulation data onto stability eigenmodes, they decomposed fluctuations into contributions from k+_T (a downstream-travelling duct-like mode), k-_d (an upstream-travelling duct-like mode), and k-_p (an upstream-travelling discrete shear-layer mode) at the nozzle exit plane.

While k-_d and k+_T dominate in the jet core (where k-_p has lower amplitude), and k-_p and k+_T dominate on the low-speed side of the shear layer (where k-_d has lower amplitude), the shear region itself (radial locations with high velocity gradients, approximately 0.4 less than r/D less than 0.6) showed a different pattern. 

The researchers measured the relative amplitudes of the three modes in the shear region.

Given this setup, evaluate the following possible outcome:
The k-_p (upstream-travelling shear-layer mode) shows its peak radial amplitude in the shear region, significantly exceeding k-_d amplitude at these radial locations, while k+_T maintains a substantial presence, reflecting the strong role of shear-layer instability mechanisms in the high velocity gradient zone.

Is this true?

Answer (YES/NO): NO